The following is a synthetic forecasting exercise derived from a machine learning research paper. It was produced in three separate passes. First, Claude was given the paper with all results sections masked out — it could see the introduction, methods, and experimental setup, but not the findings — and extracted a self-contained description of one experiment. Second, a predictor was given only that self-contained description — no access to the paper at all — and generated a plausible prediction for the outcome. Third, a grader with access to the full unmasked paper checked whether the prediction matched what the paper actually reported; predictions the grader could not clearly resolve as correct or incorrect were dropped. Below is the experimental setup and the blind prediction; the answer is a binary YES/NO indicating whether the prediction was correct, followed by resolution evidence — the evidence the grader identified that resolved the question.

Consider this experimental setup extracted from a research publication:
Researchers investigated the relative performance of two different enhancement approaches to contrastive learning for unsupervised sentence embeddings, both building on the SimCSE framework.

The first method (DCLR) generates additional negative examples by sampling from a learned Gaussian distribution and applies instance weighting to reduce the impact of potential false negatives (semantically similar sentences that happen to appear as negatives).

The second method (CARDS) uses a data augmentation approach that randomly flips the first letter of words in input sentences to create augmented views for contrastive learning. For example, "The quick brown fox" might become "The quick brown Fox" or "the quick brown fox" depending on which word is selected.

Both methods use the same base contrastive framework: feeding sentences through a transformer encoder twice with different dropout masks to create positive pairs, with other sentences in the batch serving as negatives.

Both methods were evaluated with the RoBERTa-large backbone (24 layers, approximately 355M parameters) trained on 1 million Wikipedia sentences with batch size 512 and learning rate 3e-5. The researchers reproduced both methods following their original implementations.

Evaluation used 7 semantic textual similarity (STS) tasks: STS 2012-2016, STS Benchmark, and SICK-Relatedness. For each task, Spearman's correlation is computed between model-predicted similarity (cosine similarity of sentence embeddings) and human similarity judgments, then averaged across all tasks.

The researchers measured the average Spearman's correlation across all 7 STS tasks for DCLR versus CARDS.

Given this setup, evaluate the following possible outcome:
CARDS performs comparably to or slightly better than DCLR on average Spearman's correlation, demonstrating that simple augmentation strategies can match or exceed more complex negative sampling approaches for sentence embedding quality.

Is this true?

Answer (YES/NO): YES